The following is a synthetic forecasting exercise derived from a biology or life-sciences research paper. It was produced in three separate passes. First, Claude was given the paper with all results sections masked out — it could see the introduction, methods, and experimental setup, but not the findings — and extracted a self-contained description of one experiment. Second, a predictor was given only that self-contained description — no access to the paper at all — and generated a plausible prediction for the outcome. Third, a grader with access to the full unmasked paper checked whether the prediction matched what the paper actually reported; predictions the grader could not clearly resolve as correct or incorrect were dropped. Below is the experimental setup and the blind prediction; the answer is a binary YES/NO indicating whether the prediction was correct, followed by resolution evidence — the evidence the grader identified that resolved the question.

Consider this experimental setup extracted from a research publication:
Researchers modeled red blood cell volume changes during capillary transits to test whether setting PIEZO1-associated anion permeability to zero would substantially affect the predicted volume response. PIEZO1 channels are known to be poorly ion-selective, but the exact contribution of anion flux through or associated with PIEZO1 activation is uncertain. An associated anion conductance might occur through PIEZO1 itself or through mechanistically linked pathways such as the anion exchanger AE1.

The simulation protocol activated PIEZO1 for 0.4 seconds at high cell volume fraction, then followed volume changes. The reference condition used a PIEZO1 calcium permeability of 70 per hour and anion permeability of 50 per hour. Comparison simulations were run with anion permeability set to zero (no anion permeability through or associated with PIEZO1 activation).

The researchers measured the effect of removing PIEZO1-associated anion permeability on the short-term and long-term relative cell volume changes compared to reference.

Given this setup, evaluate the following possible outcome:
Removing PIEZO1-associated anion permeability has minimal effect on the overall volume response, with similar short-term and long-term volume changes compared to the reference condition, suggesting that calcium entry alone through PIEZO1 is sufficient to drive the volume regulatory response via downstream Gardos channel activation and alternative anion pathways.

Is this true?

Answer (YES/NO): NO